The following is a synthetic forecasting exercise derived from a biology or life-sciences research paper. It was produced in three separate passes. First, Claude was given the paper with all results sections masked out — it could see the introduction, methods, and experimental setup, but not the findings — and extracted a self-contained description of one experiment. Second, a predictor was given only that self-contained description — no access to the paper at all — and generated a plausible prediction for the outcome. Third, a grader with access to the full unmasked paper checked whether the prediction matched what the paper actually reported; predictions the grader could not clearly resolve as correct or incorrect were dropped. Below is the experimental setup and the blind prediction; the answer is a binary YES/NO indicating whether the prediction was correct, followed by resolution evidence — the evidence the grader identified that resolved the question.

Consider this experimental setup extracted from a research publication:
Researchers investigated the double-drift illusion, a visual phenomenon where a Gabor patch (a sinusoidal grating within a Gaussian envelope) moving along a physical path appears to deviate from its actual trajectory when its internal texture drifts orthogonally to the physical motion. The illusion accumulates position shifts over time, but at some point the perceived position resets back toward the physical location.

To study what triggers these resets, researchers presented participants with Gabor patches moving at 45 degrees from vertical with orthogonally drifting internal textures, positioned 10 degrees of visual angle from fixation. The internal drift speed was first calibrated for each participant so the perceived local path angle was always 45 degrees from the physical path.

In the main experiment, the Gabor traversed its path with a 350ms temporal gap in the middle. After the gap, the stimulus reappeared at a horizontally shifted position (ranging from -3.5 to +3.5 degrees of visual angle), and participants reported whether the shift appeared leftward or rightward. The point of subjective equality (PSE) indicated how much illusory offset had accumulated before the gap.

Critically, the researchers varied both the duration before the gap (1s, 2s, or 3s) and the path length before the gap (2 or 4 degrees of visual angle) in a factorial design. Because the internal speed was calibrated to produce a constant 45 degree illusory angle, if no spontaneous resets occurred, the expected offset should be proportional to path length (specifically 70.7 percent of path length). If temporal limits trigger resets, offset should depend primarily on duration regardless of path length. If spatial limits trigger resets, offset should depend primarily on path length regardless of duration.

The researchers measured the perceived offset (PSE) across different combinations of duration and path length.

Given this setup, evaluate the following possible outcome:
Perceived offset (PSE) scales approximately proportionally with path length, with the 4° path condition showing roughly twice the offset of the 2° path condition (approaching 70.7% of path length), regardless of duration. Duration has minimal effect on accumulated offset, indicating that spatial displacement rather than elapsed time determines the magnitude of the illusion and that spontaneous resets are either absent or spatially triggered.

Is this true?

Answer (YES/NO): NO